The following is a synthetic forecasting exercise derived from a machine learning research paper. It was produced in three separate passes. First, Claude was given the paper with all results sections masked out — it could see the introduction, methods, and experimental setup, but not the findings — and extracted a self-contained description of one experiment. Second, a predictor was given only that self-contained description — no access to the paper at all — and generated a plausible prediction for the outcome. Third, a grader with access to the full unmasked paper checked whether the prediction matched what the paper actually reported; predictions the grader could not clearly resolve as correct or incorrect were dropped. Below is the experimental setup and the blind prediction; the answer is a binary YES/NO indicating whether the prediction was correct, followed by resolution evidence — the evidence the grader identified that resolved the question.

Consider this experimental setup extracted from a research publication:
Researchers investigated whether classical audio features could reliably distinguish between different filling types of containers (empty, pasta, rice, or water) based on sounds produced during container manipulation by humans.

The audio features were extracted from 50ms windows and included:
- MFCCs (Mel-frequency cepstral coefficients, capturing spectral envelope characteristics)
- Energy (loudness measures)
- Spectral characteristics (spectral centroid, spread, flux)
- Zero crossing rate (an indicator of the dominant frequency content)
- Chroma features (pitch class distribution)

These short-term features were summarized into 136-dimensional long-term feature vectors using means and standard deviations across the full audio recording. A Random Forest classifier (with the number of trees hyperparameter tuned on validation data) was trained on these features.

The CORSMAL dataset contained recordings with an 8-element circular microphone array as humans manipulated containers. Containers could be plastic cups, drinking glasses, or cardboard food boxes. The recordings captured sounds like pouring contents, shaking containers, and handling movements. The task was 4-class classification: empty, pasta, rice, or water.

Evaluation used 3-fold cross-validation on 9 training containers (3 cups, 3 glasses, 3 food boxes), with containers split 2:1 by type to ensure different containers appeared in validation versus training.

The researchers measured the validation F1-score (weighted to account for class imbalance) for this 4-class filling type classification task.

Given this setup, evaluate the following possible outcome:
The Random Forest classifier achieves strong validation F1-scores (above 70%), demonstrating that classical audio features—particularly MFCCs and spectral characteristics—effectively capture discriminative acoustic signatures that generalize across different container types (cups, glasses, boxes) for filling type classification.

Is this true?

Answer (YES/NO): YES